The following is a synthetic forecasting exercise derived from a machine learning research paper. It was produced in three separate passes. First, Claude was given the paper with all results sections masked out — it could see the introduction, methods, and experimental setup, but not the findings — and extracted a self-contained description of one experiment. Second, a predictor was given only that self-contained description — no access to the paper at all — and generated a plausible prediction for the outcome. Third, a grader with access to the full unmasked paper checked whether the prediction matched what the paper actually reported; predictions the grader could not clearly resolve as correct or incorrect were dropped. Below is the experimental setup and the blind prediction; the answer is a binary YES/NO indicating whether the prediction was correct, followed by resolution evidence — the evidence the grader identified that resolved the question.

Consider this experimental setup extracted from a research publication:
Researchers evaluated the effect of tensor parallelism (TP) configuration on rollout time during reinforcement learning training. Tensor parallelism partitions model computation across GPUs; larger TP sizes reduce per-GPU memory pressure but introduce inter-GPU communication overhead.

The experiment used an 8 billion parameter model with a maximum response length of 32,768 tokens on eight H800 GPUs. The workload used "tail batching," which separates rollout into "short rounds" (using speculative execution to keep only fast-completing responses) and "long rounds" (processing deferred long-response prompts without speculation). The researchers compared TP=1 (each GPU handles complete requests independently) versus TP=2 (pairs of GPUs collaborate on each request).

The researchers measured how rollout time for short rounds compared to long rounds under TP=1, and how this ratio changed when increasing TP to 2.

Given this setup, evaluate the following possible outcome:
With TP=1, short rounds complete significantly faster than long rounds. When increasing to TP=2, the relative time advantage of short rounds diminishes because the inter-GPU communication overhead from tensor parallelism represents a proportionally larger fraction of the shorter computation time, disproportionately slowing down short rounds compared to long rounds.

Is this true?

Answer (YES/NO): NO